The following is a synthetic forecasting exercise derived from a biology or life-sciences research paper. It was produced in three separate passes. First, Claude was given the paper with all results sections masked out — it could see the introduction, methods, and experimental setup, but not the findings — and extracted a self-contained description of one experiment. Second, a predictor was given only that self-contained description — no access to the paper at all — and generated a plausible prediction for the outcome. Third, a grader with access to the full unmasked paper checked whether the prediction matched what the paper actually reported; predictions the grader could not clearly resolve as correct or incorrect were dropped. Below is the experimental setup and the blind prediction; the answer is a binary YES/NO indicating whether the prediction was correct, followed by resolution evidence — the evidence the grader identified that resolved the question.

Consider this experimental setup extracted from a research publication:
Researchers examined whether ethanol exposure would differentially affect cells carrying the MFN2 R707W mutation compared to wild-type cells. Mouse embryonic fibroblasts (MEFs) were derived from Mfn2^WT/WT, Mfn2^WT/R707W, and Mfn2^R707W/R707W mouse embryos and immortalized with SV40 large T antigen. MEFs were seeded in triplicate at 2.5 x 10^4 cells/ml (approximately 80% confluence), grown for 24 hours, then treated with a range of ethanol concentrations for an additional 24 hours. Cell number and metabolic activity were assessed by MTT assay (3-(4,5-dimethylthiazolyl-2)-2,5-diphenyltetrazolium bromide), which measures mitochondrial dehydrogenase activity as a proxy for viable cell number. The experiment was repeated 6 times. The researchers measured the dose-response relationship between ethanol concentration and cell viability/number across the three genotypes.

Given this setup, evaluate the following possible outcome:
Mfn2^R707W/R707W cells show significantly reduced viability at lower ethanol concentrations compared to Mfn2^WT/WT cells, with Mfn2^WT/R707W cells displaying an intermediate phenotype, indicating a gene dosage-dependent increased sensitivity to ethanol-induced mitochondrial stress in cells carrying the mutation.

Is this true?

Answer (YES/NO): NO